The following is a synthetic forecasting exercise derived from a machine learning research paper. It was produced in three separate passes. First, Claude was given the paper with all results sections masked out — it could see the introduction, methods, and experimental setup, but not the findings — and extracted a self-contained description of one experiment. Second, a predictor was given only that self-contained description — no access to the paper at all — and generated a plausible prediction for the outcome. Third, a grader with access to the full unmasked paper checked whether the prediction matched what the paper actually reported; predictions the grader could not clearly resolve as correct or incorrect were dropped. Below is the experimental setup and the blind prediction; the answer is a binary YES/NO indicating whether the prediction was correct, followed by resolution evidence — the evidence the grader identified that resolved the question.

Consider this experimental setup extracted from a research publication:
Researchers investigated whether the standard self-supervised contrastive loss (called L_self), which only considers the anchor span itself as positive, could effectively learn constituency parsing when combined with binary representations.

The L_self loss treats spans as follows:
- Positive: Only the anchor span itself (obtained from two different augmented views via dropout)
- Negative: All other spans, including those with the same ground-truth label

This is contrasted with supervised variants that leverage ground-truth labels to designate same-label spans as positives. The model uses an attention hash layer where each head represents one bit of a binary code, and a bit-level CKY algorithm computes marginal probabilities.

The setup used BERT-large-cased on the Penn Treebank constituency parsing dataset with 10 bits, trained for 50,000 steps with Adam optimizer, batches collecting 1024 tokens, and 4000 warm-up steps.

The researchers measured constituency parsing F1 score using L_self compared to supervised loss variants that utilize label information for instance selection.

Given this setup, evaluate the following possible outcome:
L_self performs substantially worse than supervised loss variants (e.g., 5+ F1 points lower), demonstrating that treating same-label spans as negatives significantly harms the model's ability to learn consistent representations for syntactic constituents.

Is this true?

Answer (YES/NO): YES